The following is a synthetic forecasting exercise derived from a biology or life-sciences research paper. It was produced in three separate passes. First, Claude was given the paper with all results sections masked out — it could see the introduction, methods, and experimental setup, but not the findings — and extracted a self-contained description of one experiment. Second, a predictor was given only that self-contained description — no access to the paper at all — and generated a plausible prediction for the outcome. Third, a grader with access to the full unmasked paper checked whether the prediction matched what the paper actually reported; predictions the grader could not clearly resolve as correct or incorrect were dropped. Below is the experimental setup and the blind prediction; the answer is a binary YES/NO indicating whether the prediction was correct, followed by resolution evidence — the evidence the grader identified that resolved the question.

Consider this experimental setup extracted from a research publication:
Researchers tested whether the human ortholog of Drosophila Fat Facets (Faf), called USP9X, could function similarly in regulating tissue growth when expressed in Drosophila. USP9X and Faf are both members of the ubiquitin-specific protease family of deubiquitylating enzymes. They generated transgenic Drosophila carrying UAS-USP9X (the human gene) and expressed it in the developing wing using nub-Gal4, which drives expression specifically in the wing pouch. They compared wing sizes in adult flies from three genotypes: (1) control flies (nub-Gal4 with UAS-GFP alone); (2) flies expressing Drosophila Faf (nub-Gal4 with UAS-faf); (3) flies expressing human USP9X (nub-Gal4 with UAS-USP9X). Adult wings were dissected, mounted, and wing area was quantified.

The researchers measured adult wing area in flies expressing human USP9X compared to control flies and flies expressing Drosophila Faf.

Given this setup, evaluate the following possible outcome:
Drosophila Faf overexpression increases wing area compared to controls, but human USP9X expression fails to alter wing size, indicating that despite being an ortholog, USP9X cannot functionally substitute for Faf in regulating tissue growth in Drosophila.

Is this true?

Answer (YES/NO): NO